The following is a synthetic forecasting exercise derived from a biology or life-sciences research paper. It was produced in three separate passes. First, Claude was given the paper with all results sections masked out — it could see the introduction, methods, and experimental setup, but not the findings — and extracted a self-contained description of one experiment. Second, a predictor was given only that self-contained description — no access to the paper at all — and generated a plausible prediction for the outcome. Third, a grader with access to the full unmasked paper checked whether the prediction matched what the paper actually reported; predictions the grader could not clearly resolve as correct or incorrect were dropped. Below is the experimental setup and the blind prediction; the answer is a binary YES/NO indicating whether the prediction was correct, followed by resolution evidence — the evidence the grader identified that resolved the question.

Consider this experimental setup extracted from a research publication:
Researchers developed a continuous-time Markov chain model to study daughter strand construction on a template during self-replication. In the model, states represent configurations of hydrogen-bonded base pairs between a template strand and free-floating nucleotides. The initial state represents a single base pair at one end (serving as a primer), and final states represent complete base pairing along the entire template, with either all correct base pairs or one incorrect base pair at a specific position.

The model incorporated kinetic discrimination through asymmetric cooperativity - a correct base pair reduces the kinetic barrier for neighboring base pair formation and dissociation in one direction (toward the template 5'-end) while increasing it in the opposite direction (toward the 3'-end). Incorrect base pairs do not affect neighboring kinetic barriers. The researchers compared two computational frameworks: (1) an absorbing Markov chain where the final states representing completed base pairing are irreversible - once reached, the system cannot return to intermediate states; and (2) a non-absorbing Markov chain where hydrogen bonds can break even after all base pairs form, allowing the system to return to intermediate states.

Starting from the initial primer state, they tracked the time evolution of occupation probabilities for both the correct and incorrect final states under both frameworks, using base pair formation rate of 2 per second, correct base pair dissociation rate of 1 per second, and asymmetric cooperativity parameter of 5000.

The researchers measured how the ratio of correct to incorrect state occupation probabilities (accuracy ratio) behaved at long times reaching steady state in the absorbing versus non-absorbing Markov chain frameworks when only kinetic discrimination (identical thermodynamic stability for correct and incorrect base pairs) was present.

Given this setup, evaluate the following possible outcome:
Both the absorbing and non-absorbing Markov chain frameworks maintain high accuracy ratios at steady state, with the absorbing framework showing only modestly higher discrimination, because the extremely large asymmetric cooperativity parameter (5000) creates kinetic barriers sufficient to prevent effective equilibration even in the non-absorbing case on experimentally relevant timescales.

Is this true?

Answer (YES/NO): NO